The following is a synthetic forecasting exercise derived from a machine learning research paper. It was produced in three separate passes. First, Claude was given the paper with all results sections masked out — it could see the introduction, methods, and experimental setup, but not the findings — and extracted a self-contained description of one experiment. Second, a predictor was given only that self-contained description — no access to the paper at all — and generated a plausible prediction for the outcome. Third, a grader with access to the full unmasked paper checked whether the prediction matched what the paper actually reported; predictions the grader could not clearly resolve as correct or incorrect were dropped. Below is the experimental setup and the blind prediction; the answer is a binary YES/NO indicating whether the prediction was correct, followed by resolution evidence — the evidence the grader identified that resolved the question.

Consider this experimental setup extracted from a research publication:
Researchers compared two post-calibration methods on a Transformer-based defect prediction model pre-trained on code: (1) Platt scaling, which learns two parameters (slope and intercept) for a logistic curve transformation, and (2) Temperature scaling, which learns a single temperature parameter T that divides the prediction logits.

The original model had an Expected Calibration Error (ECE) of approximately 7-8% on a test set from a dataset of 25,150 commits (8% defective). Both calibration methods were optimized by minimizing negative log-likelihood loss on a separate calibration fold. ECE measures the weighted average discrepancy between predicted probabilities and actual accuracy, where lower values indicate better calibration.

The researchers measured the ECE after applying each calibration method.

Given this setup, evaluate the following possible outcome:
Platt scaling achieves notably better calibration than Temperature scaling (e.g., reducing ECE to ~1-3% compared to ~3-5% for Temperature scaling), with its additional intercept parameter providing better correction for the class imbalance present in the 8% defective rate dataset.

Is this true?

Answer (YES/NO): YES